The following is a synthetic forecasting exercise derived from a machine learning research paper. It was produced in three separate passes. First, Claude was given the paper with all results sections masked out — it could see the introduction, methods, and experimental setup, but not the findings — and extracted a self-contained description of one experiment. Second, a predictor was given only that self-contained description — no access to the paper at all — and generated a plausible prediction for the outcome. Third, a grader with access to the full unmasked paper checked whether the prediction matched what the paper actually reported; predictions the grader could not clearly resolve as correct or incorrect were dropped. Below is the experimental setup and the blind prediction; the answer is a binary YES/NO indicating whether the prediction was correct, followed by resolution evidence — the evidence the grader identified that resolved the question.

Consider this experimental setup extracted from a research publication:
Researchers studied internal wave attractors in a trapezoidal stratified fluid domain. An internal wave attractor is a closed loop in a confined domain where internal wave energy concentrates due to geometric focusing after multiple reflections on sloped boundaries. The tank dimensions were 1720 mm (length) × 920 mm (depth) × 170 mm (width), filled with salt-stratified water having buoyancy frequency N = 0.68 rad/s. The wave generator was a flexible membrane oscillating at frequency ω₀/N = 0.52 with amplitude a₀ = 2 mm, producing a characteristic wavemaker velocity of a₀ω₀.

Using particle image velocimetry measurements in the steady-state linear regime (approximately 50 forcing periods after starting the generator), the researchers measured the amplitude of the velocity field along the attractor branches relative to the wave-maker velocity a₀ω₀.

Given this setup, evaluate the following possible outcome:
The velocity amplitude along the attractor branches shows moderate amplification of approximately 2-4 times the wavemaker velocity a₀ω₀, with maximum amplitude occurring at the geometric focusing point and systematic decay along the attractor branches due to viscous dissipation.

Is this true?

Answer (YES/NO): NO